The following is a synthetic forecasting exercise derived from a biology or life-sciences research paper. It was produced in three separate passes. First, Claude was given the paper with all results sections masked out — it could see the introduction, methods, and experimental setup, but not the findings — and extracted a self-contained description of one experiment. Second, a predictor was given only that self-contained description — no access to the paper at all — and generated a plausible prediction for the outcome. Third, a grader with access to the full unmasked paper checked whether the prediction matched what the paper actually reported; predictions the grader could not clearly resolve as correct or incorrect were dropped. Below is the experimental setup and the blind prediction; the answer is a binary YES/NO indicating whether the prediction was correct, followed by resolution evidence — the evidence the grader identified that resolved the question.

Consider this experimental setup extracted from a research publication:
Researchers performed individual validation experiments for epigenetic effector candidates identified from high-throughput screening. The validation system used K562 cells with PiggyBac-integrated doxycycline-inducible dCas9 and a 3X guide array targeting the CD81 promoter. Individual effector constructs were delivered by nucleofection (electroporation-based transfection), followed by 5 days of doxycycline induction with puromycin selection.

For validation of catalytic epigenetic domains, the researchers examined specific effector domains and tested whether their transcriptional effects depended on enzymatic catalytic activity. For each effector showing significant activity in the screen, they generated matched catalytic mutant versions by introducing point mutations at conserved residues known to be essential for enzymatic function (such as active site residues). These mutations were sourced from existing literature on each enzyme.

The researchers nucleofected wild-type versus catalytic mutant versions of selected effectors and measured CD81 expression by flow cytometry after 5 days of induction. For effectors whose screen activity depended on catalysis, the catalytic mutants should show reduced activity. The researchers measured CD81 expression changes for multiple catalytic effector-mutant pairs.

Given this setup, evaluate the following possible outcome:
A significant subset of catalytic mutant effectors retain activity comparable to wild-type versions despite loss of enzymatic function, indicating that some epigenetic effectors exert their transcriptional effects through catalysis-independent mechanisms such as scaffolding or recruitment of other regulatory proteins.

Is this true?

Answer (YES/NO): NO